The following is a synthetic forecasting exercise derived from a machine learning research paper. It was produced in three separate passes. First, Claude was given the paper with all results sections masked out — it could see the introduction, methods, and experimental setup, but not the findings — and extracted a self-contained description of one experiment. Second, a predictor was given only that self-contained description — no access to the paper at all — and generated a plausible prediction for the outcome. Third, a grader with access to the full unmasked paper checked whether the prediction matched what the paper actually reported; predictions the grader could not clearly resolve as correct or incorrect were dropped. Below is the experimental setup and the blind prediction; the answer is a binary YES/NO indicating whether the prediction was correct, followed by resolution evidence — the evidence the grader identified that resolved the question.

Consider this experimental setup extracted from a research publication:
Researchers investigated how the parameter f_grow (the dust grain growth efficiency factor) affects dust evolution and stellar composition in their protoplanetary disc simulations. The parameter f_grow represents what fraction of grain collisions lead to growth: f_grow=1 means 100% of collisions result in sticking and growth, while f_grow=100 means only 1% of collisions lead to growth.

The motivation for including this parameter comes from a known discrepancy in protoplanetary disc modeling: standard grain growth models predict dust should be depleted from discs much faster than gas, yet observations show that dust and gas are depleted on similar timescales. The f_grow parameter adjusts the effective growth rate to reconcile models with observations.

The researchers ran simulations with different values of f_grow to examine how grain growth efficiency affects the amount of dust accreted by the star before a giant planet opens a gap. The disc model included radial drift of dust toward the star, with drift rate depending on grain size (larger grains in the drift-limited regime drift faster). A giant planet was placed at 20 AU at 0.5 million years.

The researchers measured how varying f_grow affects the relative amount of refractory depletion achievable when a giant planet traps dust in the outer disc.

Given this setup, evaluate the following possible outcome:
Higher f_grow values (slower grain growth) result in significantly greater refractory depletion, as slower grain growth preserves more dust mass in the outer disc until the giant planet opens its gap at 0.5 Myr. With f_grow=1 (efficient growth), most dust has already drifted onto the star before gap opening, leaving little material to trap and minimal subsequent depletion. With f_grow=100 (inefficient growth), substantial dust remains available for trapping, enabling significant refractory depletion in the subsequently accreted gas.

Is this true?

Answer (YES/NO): NO